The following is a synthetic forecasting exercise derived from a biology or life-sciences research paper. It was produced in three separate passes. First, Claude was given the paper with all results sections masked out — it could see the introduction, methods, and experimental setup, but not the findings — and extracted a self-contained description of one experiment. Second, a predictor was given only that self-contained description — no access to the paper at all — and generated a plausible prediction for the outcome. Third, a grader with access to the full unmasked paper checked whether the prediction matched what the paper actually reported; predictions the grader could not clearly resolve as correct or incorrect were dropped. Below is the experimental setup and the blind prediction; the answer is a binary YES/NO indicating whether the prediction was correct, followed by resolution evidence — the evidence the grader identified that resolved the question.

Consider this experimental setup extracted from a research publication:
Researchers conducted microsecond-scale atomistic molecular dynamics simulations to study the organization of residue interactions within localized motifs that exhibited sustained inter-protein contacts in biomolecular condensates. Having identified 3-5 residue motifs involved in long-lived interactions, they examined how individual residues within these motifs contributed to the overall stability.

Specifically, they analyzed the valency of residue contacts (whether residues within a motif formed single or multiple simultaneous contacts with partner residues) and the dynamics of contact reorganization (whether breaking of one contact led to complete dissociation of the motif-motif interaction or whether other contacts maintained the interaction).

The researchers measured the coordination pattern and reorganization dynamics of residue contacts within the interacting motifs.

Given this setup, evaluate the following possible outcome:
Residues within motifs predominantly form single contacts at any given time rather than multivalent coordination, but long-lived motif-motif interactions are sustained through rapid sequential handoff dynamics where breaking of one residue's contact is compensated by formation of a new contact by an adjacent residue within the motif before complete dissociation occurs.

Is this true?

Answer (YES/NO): NO